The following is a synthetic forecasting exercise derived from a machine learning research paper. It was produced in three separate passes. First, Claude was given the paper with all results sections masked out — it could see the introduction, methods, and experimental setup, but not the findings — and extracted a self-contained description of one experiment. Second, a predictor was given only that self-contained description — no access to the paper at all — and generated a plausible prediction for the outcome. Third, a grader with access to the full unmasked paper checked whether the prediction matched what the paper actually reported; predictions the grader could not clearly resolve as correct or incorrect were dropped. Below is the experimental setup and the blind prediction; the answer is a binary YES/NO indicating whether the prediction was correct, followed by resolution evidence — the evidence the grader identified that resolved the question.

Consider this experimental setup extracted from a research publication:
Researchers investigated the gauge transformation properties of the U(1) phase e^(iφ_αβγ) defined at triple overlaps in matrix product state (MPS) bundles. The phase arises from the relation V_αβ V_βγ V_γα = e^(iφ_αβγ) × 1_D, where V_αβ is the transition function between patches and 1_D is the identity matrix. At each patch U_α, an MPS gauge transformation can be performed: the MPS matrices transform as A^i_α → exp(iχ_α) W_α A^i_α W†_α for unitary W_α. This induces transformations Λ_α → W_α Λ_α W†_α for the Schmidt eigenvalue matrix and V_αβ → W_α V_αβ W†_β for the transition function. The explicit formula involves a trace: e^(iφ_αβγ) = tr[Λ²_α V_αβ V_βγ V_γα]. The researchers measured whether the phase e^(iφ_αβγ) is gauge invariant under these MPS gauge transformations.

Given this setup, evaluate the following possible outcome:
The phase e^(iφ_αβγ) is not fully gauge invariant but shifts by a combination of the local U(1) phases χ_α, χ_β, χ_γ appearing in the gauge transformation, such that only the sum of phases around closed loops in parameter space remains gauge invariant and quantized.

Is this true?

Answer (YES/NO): NO